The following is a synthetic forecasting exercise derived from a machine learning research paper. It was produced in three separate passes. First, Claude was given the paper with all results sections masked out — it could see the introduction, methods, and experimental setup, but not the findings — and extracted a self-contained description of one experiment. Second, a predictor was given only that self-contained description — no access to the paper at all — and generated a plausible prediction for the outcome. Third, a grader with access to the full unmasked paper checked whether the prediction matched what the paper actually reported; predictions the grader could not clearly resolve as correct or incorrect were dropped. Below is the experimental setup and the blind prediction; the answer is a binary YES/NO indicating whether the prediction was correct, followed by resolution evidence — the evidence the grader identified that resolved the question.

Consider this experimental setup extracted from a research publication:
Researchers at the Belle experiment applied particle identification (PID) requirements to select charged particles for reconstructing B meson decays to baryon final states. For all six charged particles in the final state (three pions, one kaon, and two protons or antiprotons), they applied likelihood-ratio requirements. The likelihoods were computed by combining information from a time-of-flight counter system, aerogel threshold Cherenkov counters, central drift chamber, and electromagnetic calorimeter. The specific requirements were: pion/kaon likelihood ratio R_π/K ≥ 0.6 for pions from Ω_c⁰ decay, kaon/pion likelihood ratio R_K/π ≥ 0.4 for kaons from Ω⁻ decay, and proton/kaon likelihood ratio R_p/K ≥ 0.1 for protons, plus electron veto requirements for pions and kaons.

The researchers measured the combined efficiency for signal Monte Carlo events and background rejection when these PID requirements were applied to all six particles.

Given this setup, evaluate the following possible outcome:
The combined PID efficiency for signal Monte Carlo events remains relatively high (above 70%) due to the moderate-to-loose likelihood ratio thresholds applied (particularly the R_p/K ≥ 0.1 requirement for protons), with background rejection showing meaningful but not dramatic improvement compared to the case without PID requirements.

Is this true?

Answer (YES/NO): NO